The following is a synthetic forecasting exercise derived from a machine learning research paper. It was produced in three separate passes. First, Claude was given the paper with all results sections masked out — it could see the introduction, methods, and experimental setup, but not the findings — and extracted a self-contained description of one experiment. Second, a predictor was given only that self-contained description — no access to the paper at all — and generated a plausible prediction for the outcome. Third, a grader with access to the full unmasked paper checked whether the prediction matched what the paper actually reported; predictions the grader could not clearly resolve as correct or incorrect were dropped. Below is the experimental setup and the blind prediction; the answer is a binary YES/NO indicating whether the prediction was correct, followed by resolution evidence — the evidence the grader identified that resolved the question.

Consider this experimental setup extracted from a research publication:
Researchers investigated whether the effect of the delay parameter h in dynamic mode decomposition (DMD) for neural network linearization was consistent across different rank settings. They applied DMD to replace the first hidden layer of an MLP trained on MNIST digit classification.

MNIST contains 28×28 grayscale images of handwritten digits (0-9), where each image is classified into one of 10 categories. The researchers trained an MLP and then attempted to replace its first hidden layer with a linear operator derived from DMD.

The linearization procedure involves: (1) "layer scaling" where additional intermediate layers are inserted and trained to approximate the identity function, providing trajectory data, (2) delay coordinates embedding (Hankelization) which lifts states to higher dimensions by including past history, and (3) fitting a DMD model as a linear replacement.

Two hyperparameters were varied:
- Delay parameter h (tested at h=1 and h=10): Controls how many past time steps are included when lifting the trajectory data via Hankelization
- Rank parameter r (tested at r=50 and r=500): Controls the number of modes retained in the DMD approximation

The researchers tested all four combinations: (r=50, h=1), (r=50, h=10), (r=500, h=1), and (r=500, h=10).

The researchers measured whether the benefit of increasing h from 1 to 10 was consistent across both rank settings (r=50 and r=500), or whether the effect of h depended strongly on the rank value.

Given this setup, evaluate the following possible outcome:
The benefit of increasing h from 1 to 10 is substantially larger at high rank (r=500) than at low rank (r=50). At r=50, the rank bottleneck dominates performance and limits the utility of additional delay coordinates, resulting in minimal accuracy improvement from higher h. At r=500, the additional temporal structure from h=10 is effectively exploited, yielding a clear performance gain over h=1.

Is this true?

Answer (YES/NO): NO